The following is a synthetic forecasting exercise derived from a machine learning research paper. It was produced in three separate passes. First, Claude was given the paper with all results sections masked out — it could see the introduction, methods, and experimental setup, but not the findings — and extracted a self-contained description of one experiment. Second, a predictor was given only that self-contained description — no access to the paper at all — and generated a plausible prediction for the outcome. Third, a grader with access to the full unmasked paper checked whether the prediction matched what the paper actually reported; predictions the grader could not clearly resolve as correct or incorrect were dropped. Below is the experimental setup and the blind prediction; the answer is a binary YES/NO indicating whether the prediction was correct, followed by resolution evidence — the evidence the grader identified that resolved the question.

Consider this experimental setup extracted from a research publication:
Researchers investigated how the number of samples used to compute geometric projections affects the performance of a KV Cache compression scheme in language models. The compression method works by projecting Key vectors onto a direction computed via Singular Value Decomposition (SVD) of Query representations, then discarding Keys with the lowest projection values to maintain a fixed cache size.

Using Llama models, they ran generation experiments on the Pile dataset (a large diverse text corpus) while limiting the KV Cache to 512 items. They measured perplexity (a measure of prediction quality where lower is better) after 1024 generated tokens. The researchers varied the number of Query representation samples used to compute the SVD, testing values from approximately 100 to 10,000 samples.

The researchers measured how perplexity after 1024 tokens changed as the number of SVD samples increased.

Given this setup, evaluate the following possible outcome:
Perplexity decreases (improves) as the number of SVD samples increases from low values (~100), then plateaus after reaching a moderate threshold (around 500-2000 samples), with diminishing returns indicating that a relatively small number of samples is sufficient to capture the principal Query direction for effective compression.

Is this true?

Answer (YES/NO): YES